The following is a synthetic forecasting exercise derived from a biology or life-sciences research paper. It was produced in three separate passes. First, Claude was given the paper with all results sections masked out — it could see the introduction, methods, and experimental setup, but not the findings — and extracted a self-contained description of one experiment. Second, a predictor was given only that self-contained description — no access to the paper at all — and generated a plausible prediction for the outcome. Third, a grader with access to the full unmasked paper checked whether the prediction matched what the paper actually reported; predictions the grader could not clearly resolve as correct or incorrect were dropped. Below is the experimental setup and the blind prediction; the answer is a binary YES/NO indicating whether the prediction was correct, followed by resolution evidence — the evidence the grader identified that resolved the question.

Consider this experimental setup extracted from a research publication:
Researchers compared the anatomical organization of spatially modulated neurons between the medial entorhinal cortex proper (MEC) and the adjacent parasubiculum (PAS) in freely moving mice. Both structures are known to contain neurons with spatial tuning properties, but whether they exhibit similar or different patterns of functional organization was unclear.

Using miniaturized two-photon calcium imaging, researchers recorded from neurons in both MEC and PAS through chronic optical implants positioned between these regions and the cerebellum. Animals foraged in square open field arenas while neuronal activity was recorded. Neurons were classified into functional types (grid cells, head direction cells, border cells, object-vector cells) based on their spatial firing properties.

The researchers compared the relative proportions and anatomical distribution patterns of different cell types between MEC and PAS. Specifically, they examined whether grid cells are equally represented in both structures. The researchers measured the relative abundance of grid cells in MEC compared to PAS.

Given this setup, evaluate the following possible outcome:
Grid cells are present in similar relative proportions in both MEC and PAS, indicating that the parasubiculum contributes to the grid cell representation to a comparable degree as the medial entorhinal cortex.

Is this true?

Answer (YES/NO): NO